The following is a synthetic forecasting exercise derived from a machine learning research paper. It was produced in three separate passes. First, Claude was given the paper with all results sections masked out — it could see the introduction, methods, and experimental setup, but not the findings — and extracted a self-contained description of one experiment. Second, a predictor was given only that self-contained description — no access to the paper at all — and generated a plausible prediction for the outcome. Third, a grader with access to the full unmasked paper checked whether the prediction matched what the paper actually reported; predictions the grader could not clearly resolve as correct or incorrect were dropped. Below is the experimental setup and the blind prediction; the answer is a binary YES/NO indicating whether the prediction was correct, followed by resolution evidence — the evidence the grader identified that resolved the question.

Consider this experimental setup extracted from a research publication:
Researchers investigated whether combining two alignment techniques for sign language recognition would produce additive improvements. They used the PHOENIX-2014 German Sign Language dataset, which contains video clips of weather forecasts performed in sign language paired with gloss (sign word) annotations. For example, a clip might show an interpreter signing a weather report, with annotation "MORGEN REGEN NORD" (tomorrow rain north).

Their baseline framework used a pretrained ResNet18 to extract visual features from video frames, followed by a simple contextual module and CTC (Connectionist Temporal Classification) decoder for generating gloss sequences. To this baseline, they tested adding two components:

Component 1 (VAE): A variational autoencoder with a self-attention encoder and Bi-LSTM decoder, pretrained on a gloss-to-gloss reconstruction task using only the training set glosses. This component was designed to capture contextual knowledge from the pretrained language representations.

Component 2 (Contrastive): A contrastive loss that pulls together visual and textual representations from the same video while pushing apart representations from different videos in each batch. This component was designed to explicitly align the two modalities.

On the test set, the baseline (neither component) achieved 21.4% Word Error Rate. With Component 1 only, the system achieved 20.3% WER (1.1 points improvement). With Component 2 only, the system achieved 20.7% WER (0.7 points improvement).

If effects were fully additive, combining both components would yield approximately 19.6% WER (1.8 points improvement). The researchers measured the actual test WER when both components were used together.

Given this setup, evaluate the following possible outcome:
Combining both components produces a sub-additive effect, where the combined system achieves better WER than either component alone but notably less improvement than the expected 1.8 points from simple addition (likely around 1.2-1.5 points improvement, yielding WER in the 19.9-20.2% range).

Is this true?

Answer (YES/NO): YES